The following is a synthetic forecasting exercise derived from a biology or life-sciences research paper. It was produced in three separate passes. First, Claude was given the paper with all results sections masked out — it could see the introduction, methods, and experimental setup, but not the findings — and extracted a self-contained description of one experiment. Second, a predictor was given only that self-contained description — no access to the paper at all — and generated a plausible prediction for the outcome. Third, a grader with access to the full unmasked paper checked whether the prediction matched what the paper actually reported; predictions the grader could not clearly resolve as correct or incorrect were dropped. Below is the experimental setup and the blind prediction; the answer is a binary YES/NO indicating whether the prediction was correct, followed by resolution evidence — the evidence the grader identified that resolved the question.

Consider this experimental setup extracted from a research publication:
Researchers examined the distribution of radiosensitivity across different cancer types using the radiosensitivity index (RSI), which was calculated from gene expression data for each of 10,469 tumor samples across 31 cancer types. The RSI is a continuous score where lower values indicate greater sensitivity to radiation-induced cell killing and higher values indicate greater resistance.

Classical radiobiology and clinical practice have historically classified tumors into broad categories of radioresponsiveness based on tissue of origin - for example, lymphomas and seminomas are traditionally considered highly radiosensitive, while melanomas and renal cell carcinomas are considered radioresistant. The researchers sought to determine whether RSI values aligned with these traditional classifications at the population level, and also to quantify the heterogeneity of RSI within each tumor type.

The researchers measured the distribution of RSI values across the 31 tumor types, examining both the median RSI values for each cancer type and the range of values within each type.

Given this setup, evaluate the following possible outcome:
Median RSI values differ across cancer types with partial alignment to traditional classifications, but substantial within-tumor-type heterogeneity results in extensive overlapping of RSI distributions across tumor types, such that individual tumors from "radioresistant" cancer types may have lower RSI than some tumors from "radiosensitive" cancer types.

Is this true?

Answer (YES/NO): YES